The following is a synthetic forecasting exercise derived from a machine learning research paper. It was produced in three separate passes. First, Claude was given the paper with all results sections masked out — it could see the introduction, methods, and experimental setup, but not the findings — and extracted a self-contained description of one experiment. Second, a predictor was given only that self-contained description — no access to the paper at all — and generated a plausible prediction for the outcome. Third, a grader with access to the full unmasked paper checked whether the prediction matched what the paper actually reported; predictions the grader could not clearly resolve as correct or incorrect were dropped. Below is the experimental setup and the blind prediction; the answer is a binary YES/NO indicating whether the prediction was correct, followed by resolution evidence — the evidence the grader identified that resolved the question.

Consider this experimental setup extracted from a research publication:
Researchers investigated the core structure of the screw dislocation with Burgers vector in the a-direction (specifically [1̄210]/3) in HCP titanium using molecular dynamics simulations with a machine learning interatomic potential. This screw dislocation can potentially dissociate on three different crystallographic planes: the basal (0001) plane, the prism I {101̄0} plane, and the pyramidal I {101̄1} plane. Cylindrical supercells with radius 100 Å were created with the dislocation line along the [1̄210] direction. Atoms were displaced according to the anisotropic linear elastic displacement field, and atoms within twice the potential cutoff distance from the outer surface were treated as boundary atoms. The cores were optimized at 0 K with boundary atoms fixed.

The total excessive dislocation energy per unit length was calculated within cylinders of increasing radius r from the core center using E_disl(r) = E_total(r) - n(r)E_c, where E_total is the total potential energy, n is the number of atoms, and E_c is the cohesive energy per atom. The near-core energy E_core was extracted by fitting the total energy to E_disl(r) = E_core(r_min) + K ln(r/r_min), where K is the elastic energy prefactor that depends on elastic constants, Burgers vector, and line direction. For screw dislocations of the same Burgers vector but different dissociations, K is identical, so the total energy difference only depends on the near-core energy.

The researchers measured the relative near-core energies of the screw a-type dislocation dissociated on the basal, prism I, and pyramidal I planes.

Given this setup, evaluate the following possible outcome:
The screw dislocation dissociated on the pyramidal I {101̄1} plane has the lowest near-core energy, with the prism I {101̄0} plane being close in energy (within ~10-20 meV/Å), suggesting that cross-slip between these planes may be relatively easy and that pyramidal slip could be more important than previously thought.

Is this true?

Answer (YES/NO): NO